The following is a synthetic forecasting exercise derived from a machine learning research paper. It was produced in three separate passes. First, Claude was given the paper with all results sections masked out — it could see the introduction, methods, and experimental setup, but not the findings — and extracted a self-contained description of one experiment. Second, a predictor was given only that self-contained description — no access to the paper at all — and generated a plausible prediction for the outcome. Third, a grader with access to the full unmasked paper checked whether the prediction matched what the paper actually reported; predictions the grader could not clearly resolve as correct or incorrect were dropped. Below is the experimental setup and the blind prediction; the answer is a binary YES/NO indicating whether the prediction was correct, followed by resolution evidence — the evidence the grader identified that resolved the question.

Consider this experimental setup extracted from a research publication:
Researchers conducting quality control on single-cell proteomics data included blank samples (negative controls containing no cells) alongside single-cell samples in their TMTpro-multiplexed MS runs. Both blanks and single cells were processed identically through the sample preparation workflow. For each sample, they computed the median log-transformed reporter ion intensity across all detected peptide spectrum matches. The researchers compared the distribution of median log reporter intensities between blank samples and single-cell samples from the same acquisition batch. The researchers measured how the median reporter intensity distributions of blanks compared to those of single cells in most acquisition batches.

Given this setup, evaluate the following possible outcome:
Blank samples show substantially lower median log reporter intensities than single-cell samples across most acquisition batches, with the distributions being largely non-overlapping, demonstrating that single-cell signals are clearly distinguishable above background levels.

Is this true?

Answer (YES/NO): NO